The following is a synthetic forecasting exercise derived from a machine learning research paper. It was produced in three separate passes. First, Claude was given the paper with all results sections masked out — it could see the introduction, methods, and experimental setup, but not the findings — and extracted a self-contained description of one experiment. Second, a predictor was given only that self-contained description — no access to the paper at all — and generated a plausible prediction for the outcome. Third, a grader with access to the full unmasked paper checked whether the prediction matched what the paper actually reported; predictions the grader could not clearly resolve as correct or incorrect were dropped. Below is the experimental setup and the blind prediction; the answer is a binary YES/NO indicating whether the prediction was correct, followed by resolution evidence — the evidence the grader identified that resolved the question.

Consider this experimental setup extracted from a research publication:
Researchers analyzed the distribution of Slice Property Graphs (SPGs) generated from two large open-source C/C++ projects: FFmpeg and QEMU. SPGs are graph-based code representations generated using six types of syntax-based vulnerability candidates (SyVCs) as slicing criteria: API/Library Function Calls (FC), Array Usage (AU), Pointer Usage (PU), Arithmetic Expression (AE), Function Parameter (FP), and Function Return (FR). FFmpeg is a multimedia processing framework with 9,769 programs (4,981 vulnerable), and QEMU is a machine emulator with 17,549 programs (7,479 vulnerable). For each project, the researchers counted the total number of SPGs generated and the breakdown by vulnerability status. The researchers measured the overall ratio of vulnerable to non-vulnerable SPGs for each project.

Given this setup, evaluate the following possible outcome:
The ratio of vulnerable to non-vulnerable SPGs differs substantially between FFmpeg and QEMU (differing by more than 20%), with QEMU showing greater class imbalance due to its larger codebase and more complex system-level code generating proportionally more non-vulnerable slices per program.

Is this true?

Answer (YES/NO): YES